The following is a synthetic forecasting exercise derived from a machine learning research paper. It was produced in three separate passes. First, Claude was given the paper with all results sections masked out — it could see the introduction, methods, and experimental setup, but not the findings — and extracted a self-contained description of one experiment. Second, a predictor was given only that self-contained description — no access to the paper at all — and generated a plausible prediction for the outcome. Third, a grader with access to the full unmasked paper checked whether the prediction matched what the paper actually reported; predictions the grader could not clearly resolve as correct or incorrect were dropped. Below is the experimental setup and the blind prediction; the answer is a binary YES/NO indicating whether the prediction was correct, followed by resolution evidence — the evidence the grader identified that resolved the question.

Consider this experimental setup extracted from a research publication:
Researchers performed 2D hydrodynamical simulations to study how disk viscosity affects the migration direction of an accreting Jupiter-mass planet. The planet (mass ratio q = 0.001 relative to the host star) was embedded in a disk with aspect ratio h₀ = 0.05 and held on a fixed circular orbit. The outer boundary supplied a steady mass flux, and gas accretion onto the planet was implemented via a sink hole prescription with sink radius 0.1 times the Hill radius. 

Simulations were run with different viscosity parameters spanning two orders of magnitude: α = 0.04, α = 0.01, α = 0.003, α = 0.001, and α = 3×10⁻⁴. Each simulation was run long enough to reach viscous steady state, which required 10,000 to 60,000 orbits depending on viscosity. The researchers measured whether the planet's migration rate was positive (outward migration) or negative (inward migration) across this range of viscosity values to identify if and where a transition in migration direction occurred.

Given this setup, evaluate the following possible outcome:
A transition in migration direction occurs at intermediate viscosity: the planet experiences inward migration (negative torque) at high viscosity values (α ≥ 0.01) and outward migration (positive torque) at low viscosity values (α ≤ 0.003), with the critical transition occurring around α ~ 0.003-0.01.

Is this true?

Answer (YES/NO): NO